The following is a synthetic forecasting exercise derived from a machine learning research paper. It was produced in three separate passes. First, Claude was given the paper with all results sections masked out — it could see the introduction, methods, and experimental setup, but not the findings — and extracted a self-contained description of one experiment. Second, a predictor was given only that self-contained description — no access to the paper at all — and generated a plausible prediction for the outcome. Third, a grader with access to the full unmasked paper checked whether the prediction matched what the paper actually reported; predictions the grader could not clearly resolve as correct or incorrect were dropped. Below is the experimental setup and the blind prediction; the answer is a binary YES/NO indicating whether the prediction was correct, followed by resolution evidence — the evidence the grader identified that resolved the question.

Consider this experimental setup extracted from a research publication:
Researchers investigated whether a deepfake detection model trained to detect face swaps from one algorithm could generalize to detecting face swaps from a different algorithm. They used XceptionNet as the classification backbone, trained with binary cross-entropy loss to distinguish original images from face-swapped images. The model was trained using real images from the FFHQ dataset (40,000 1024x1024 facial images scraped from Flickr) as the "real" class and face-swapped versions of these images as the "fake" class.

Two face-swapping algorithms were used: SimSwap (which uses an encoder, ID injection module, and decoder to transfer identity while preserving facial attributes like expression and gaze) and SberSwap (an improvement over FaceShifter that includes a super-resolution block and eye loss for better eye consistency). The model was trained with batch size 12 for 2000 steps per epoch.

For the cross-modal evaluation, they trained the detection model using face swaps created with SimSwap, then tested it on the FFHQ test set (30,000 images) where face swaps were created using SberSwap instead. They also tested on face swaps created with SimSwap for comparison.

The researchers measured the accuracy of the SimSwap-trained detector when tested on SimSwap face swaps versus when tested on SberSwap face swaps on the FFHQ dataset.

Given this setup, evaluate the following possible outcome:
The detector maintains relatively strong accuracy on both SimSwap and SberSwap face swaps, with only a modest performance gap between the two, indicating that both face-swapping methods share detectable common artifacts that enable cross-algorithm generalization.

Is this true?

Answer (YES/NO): YES